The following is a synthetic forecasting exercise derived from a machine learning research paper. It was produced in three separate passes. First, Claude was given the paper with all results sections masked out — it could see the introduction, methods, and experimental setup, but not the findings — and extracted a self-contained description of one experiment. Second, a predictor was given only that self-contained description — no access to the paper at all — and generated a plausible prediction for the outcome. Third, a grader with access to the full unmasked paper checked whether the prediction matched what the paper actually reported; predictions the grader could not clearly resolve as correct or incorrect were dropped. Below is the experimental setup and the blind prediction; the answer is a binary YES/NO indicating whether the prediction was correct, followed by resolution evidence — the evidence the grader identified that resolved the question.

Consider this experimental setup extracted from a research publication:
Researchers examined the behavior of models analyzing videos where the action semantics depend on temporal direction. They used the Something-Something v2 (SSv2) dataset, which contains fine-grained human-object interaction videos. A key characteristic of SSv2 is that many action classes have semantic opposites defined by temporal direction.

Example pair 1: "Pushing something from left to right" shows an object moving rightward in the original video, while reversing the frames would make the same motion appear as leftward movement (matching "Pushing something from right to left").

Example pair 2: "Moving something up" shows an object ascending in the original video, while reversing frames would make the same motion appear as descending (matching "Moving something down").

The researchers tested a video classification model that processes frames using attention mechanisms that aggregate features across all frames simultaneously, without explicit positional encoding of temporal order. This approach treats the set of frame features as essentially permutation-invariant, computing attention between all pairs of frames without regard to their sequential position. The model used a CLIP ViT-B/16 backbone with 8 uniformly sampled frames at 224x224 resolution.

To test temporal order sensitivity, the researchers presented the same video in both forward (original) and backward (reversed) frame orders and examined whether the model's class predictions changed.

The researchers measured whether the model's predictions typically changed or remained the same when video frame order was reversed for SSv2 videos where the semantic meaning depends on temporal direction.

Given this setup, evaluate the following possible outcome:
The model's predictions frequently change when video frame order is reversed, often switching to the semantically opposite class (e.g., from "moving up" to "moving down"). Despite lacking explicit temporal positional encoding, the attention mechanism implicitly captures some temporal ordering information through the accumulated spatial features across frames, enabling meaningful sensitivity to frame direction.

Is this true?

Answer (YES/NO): NO